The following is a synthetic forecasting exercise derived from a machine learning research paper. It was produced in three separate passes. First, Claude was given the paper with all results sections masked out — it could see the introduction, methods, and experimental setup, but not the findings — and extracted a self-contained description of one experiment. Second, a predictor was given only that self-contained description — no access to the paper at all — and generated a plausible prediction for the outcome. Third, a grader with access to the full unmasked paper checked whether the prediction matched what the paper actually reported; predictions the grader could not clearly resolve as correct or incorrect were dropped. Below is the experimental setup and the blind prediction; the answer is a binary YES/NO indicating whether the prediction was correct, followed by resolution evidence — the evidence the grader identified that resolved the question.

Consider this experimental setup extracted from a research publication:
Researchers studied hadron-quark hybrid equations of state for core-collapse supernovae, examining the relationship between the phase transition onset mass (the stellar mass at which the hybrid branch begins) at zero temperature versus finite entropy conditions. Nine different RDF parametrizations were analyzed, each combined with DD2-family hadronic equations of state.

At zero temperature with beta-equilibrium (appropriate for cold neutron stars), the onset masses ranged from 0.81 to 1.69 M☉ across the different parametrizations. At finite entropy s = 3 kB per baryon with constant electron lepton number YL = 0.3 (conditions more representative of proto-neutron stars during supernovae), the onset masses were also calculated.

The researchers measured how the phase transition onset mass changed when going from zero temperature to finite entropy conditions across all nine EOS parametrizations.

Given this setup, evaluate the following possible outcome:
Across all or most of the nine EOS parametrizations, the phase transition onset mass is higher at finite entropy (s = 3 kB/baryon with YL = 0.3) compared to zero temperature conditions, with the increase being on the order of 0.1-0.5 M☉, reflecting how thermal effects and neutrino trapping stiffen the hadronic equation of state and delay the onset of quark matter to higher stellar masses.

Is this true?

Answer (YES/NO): NO